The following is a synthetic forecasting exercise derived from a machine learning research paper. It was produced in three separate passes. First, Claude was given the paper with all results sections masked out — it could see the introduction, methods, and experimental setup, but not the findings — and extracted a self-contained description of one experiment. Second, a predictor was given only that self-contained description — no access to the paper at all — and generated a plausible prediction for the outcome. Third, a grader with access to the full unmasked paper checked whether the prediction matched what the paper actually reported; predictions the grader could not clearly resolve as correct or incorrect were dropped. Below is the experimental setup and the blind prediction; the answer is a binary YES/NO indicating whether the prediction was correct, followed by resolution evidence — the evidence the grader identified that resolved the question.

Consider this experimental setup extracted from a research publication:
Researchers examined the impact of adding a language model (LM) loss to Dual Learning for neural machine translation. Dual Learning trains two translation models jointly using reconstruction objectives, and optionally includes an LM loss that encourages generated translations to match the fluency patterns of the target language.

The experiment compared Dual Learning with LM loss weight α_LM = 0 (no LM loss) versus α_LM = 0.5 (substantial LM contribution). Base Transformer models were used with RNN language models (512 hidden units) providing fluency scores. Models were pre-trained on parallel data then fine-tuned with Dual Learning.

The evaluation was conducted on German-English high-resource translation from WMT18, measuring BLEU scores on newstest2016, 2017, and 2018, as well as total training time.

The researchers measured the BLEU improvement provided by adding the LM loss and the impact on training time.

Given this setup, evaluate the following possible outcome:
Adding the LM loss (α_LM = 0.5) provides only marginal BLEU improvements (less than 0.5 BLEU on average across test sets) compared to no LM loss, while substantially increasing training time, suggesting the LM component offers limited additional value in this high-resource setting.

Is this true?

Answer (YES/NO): YES